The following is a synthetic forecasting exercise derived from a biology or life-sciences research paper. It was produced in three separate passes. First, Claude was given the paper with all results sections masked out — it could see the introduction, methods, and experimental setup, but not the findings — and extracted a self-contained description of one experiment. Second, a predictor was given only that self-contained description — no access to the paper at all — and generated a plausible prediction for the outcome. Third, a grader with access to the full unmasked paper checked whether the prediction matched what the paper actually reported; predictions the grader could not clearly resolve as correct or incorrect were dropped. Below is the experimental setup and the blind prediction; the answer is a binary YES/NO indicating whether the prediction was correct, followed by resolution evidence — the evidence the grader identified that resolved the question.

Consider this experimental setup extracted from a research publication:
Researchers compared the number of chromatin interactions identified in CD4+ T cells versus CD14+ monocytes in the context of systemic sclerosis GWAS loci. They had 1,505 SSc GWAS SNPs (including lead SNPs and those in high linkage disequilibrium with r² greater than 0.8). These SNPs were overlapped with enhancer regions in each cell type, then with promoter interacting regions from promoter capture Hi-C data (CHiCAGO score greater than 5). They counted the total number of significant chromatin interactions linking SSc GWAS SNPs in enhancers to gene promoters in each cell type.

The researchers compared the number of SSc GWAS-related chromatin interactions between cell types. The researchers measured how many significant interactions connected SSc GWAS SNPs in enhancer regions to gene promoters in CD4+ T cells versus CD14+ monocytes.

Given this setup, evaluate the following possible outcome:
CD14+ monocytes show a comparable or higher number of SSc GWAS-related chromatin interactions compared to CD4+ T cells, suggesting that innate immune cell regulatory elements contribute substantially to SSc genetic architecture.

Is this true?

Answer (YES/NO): NO